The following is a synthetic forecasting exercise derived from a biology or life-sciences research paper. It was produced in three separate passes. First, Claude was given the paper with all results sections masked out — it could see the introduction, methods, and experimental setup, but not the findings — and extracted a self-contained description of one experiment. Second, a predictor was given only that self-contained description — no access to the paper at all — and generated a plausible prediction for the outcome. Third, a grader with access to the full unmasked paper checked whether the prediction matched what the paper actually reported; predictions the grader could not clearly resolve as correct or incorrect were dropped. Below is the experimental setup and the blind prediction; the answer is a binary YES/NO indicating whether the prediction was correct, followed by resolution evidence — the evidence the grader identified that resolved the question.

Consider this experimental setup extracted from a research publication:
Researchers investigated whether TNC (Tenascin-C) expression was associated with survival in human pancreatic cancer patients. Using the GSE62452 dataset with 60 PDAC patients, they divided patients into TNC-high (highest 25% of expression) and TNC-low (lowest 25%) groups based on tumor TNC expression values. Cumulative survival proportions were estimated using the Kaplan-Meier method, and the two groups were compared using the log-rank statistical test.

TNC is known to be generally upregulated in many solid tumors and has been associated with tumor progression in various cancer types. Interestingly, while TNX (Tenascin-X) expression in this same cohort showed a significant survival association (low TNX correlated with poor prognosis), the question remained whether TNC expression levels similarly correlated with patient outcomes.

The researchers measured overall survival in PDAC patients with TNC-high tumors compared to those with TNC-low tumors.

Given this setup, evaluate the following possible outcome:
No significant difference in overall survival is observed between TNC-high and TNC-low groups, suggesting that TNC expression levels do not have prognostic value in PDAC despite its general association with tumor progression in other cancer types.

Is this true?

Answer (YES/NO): YES